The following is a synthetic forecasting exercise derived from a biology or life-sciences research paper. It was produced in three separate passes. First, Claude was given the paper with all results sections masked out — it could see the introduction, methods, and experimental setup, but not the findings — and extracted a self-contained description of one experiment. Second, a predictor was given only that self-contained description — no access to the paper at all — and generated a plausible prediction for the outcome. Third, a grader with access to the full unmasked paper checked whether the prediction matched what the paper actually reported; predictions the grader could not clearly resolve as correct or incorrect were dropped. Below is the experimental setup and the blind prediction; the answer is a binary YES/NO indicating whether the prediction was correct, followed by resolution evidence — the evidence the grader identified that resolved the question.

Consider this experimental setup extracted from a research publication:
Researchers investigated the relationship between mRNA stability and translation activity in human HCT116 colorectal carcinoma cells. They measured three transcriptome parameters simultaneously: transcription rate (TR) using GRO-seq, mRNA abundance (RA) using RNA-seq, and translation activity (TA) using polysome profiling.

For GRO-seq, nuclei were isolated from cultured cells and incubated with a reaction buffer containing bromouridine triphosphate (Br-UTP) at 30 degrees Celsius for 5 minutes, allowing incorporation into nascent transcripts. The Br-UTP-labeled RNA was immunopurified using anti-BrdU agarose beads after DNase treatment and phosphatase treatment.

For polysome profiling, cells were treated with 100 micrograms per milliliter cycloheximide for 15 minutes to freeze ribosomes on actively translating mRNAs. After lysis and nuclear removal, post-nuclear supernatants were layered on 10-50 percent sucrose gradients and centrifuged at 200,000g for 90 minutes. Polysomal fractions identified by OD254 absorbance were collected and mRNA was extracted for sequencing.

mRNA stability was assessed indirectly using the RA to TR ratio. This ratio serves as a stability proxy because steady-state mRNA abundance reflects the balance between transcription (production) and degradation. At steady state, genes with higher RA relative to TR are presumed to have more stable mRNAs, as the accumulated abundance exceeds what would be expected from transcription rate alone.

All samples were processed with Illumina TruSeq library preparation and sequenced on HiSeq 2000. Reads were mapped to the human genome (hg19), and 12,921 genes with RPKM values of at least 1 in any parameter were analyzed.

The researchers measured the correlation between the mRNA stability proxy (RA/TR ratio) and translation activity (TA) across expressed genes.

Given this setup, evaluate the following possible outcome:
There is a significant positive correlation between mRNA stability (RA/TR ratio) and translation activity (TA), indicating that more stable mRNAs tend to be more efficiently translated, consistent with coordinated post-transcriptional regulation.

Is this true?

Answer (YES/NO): YES